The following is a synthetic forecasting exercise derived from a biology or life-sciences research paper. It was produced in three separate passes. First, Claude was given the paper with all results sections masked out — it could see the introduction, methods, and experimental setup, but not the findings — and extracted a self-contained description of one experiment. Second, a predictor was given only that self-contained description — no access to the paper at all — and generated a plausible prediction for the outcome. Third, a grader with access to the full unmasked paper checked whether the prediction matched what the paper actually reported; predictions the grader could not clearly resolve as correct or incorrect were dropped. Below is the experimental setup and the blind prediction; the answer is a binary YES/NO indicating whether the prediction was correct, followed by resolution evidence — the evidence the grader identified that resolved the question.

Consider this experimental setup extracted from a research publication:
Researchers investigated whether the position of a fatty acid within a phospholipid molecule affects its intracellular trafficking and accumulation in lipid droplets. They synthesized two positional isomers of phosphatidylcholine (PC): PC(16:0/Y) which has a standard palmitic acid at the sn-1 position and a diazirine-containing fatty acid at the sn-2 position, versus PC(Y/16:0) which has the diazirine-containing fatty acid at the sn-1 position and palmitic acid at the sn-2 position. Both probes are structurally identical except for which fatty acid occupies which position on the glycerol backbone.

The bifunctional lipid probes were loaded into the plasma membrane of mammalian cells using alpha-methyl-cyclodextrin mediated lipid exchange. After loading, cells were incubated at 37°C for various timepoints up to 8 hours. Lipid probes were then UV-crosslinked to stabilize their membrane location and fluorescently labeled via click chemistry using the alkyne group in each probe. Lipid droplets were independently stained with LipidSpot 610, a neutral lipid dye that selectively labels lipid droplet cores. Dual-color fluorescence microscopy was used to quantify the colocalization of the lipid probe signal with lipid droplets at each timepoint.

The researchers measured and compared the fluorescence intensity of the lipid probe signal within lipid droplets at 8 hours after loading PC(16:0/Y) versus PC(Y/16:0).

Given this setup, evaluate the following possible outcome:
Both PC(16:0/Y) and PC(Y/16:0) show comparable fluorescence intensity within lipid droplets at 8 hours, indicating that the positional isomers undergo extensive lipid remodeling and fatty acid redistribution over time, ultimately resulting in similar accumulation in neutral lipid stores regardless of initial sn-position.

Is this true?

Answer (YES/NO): NO